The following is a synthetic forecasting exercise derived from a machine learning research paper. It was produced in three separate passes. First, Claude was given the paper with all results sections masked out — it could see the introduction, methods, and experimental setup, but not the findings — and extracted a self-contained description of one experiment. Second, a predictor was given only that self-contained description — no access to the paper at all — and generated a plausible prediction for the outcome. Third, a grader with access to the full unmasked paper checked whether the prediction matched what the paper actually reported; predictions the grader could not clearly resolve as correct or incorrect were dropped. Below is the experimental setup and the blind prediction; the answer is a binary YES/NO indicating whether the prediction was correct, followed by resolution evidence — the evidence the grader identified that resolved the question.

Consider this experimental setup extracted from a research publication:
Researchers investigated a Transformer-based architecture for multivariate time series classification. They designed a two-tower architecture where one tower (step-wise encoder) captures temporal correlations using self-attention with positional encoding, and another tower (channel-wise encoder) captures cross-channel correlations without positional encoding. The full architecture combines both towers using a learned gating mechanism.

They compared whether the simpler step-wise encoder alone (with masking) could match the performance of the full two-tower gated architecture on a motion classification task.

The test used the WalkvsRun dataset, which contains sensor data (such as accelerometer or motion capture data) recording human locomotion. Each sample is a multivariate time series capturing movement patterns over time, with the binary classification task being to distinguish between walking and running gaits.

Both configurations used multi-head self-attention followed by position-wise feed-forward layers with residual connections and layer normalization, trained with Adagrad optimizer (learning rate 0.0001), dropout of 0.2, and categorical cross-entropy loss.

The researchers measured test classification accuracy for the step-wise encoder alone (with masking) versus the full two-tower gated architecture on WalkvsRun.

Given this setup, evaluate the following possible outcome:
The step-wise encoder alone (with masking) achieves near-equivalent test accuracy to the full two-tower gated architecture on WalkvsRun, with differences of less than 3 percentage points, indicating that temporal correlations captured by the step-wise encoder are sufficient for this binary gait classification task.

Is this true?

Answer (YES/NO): YES